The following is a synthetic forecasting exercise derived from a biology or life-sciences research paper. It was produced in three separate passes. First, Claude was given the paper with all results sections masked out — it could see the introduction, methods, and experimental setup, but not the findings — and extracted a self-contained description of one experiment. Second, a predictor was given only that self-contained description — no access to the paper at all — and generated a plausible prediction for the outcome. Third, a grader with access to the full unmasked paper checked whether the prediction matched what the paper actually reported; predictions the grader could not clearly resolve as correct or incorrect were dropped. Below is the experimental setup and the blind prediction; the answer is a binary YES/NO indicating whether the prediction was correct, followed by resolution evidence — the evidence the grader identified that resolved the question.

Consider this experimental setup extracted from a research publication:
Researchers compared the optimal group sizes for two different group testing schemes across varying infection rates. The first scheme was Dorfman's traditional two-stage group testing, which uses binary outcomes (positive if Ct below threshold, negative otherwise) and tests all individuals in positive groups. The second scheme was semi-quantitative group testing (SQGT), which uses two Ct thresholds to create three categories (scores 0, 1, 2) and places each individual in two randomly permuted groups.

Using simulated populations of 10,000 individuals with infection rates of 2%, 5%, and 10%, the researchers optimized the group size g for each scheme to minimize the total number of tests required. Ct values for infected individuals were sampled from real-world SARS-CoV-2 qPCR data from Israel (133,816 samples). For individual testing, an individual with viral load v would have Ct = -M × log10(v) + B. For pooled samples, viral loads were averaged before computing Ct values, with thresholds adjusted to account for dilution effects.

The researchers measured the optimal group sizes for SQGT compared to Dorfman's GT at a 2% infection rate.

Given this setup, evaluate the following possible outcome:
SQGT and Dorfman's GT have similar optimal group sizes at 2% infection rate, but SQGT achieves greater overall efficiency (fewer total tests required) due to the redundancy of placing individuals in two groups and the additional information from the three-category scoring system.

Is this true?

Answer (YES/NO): NO